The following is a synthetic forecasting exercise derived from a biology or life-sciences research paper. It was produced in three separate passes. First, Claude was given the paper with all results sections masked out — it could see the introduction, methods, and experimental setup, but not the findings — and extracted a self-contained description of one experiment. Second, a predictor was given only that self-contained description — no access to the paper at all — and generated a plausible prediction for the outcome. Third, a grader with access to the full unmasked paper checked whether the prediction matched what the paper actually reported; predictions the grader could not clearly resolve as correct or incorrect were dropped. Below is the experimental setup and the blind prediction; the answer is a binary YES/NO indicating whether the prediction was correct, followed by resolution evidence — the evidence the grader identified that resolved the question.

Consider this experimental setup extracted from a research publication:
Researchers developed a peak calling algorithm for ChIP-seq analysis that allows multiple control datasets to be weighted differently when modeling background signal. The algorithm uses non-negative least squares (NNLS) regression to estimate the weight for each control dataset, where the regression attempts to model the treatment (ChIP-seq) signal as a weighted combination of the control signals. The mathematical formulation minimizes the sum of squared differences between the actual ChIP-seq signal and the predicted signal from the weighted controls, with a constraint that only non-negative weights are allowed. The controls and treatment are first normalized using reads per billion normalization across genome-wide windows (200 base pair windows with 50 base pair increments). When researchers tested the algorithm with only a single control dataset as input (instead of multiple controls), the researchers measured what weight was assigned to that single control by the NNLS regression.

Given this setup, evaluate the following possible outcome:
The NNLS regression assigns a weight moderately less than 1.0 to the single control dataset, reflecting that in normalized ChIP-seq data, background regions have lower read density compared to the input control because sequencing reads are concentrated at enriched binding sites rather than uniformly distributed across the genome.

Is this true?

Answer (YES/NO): NO